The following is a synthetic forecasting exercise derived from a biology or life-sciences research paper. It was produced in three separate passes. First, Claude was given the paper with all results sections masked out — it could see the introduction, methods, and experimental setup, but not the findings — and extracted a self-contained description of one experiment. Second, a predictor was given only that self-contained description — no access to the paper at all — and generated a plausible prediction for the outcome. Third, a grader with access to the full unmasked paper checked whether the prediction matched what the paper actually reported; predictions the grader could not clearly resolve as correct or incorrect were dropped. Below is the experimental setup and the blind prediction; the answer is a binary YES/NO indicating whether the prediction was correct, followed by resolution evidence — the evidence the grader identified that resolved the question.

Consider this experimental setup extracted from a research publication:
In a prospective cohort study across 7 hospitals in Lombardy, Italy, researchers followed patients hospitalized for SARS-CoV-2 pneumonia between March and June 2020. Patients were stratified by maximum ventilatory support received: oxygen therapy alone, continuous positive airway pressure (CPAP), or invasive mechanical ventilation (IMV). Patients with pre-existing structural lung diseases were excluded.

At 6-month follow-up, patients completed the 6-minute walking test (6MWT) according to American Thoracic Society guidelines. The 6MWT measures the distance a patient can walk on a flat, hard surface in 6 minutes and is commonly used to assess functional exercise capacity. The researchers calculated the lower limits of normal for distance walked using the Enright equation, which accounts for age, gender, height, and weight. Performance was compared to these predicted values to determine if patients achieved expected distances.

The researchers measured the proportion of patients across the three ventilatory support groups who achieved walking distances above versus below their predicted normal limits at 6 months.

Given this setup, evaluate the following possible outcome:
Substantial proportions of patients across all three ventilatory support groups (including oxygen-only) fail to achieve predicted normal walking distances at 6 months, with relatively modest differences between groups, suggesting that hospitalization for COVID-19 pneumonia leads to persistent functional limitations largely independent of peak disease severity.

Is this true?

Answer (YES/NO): NO